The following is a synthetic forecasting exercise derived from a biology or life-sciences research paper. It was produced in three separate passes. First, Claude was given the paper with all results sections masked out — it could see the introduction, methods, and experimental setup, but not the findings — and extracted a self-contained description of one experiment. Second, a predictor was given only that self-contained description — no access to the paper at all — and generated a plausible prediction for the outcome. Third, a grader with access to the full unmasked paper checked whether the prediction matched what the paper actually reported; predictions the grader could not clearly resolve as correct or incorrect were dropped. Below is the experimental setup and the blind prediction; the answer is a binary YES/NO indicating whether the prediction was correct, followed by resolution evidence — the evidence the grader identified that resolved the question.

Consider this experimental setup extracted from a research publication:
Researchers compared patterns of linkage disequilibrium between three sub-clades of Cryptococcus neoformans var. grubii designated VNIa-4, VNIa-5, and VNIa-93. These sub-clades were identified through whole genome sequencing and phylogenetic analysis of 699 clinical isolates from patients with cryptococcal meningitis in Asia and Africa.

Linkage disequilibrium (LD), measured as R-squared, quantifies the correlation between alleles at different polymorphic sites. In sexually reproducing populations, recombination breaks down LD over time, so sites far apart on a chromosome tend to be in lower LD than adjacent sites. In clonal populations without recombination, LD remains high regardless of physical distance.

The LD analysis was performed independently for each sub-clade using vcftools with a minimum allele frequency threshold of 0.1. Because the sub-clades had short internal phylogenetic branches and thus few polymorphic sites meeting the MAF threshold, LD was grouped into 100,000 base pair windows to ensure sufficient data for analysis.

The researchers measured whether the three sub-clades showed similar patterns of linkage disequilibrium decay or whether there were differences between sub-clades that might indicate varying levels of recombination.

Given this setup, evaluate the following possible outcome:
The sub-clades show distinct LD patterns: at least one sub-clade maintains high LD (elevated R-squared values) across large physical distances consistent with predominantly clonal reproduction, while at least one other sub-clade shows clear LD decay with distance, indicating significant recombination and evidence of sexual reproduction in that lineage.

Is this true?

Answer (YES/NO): NO